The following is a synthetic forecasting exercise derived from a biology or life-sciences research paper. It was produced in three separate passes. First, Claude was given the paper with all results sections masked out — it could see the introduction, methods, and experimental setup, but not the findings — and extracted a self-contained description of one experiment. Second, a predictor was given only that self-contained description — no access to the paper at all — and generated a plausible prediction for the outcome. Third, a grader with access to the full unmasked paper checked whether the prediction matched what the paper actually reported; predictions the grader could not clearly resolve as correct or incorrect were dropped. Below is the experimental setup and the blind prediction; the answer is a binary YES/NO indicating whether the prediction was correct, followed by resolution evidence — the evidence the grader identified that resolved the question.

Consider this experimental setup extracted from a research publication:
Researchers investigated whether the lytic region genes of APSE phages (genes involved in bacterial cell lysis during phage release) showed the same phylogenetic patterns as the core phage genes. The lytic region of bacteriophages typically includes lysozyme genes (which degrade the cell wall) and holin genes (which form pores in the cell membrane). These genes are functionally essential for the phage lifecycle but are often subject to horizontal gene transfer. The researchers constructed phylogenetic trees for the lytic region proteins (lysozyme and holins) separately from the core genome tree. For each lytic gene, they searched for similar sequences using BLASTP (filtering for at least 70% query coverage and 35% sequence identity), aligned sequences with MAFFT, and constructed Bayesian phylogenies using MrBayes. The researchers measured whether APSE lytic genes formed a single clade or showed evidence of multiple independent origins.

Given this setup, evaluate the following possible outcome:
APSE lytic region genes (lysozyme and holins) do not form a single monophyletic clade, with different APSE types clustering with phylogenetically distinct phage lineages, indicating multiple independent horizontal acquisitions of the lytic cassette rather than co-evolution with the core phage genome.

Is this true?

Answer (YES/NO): YES